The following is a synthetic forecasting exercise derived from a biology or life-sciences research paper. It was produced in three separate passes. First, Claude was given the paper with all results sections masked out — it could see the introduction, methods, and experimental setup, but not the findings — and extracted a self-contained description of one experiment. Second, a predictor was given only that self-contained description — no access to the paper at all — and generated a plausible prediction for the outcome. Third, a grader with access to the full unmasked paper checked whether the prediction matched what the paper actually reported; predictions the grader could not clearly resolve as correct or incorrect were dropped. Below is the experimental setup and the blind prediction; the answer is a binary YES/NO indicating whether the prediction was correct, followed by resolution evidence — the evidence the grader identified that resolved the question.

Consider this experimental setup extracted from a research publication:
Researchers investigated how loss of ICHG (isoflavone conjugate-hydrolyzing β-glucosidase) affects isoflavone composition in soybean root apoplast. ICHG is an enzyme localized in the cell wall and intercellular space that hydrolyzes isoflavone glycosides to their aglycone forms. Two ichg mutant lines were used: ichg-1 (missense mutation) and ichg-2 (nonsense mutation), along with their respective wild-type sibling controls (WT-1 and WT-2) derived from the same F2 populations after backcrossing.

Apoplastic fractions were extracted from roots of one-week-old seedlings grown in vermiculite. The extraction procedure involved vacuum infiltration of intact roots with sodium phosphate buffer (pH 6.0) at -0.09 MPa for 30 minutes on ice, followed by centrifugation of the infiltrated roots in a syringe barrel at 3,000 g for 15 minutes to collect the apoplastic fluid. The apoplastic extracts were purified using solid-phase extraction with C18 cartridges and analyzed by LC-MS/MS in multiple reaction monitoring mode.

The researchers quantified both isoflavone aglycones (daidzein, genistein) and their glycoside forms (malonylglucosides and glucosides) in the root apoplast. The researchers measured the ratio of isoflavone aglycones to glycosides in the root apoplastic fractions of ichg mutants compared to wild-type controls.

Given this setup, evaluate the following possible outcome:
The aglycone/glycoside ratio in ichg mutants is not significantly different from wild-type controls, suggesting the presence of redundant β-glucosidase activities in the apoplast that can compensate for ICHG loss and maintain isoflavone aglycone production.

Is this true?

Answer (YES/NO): NO